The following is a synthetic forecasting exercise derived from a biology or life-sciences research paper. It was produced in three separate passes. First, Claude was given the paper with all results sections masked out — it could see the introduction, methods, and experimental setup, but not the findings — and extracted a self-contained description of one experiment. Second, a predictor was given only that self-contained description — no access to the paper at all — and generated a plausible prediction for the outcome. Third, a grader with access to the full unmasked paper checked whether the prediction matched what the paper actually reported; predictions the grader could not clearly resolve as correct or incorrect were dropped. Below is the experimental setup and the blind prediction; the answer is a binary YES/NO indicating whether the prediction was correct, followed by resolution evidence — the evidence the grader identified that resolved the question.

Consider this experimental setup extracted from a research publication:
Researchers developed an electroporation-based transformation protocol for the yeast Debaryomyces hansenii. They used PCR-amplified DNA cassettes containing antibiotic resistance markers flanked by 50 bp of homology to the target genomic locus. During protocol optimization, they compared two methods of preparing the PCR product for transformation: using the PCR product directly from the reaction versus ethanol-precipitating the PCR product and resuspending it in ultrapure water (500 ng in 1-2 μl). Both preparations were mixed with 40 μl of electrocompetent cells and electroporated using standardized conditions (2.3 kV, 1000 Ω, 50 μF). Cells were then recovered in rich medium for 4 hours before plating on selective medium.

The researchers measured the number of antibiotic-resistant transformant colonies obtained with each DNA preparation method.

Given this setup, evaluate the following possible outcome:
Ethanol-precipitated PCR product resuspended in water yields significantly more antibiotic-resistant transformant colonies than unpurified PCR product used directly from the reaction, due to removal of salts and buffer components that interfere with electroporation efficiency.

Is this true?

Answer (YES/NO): YES